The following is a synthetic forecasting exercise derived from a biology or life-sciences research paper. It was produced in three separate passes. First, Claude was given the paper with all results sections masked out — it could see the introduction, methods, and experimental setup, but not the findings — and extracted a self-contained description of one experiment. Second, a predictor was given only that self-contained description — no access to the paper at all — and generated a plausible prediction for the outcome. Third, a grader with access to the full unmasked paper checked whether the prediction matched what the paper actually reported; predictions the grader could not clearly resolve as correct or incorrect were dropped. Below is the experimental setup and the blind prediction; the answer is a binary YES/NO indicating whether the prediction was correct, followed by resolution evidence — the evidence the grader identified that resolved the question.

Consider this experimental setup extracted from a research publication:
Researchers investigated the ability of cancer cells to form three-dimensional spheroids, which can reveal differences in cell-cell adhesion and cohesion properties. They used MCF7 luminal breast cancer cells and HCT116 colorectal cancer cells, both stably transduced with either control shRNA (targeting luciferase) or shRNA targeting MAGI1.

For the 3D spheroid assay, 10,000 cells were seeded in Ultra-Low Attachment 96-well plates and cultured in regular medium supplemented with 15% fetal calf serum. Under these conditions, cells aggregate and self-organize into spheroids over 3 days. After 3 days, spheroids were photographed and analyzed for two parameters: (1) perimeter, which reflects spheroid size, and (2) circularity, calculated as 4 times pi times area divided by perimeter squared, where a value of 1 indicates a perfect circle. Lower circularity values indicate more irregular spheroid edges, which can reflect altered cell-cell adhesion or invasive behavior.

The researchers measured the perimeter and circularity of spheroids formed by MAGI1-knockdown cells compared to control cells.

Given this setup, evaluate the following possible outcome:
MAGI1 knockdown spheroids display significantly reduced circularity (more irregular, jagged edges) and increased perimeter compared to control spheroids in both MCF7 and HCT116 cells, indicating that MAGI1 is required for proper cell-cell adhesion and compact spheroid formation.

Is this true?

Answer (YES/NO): NO